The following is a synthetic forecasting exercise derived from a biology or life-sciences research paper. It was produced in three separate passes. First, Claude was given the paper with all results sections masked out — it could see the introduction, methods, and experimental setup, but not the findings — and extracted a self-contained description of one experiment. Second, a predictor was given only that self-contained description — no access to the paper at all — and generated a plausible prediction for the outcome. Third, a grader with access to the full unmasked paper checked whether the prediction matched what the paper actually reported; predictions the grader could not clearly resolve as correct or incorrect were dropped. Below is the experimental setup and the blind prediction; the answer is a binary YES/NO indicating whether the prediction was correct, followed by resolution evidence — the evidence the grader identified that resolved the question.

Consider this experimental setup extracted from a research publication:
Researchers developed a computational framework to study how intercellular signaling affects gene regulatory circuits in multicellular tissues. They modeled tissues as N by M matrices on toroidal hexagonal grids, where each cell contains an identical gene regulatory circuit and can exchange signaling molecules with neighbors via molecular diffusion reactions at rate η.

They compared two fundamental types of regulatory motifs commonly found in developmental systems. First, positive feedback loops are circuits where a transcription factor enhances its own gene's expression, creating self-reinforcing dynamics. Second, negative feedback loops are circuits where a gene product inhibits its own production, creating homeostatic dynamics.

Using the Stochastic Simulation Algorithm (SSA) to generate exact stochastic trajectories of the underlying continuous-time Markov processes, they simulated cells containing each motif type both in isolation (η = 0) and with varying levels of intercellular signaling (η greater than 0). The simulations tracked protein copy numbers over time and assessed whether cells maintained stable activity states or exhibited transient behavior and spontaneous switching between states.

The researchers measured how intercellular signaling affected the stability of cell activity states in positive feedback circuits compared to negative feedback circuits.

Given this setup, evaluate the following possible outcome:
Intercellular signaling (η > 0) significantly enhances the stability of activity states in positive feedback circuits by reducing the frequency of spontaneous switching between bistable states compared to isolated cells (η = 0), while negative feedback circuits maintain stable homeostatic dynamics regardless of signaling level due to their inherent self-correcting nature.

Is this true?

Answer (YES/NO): YES